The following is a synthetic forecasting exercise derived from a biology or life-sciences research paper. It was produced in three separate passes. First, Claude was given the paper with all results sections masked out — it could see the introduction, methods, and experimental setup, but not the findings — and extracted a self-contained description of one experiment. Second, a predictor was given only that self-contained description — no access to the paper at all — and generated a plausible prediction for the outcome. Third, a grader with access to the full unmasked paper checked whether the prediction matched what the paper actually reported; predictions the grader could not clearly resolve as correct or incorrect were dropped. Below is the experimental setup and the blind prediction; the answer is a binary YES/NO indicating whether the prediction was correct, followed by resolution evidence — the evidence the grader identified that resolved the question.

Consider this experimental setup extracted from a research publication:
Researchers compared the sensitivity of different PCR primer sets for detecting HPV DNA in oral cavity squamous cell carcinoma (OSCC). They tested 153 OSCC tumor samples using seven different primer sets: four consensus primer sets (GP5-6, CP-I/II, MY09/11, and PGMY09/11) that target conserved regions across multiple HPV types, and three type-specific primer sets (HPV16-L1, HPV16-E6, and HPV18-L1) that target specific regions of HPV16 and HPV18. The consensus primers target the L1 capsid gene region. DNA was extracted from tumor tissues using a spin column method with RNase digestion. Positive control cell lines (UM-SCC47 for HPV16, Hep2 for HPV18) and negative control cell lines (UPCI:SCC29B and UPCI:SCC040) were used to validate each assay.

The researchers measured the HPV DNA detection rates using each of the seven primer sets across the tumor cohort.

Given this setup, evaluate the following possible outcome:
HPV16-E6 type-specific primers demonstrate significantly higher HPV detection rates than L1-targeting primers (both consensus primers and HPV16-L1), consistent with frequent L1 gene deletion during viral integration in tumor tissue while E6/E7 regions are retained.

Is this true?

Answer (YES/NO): YES